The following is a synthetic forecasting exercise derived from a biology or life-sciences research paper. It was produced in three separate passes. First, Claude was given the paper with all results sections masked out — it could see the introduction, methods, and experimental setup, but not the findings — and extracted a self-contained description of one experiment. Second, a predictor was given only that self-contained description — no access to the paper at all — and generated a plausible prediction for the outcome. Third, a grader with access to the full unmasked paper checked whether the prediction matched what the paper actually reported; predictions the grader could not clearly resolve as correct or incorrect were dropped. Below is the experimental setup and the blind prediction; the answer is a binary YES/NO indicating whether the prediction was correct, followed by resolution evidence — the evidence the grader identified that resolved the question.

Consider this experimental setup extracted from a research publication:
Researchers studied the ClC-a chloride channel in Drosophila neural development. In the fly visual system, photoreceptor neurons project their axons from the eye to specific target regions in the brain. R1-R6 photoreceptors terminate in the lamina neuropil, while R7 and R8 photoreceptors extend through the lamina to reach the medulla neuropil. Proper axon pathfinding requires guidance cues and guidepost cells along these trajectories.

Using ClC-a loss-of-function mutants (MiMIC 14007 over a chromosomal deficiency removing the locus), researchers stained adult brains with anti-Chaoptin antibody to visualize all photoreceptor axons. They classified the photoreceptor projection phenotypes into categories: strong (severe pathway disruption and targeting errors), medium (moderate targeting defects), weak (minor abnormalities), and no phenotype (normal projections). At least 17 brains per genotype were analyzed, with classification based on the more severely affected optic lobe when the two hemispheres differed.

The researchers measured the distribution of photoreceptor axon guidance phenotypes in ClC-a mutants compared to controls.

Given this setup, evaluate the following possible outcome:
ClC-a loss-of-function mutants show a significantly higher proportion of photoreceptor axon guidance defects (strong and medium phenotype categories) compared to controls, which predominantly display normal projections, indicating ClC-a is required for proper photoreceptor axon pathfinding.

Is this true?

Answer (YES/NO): YES